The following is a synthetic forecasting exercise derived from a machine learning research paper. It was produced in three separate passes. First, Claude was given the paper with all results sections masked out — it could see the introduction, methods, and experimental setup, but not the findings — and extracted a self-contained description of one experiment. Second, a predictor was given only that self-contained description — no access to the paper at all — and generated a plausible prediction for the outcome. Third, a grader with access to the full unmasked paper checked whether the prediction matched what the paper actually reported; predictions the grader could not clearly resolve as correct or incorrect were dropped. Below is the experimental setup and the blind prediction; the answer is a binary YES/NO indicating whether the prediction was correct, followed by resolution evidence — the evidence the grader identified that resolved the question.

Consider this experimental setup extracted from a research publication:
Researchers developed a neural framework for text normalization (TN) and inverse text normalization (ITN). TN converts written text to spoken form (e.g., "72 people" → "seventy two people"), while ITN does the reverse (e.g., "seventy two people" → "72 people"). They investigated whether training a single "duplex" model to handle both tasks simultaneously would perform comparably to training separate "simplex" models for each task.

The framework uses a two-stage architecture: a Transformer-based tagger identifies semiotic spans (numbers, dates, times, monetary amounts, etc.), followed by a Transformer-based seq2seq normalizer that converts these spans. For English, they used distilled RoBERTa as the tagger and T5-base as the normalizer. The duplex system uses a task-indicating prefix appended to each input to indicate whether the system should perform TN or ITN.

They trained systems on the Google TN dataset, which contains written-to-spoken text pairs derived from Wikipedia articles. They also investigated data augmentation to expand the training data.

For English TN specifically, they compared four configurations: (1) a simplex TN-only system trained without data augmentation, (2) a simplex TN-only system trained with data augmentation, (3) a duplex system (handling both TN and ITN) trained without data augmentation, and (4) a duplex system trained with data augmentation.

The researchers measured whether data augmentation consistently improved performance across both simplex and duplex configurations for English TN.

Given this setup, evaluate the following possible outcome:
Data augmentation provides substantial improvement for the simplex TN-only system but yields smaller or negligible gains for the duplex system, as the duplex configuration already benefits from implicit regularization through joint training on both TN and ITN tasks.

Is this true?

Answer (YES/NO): NO